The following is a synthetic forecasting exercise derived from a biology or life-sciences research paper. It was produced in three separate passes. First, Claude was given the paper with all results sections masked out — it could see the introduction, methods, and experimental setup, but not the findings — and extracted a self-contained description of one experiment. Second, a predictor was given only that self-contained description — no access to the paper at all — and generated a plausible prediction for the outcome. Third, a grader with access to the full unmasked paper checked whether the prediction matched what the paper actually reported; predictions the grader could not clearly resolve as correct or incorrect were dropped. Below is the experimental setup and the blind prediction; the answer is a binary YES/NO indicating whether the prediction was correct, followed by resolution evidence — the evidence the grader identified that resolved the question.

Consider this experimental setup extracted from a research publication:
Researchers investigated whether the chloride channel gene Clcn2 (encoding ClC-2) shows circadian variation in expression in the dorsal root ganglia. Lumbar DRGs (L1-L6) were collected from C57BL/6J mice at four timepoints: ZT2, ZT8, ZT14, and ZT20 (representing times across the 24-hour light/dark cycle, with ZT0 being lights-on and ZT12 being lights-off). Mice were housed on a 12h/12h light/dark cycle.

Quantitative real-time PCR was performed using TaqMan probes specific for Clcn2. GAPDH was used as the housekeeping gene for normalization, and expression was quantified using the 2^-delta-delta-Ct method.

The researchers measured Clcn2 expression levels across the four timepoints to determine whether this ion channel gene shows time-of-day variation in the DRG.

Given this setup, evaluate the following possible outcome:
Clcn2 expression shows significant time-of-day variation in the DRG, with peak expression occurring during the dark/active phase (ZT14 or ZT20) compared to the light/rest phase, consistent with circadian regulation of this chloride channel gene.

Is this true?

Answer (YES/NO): NO